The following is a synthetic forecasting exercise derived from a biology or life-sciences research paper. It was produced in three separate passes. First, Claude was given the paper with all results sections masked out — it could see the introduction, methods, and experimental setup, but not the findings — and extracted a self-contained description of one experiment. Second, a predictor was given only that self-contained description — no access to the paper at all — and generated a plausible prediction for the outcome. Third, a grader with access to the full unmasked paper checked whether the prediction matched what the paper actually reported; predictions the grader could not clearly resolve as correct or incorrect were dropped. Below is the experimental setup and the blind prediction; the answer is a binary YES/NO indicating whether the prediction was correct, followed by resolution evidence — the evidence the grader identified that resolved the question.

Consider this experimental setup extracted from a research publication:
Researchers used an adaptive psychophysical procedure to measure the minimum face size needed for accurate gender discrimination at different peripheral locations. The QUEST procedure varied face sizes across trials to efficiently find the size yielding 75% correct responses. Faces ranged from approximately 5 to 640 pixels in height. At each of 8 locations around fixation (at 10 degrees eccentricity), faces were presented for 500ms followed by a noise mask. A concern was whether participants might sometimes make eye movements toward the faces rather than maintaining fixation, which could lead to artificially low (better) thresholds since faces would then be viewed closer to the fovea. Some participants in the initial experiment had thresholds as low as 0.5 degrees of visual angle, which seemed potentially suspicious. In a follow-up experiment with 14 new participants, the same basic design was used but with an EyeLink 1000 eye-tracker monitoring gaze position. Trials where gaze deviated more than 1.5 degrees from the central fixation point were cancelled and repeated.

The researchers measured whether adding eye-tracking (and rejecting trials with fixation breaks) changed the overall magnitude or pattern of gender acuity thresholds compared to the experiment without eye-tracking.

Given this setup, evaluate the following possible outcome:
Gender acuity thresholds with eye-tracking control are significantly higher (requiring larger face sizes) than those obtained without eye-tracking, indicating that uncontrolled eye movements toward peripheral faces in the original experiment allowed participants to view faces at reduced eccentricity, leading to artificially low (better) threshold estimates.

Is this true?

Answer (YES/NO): YES